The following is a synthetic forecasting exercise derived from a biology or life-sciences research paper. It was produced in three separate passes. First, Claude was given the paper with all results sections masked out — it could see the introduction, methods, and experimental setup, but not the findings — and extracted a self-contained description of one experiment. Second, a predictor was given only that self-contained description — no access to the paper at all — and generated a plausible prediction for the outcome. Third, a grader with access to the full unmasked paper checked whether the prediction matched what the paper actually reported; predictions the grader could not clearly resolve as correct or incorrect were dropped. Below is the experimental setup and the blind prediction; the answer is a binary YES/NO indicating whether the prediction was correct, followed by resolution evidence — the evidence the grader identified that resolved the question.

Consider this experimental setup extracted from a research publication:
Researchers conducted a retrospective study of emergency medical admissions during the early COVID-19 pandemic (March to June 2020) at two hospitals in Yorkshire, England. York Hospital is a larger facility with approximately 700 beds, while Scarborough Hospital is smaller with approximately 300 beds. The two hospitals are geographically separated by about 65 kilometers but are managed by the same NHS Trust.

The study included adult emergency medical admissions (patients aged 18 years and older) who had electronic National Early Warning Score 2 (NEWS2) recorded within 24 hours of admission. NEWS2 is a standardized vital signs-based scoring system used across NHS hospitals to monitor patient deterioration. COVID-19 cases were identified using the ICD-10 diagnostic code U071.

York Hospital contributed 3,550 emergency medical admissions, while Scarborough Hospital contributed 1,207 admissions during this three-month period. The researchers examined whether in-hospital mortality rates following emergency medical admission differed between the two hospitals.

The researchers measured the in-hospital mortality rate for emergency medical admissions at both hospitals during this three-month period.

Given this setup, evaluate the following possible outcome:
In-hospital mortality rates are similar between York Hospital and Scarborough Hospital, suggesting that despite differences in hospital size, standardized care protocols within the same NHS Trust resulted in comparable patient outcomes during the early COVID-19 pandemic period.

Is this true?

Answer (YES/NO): YES